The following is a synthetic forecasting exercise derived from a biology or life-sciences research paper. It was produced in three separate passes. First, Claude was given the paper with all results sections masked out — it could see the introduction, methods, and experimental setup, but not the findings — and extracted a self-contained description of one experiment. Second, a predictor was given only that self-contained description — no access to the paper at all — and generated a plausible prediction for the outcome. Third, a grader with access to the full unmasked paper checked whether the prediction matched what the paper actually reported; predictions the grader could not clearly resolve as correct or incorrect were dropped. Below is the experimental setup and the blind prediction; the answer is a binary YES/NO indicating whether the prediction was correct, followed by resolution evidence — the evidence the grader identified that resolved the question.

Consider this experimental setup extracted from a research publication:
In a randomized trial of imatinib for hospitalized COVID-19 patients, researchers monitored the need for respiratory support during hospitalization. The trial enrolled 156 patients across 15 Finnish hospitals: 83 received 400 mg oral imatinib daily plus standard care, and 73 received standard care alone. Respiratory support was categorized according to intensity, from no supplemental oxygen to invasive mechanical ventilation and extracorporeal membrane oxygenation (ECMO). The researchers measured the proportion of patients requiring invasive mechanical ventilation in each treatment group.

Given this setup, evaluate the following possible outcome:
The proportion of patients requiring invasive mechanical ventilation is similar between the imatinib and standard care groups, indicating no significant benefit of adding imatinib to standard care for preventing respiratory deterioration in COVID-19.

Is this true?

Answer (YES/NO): YES